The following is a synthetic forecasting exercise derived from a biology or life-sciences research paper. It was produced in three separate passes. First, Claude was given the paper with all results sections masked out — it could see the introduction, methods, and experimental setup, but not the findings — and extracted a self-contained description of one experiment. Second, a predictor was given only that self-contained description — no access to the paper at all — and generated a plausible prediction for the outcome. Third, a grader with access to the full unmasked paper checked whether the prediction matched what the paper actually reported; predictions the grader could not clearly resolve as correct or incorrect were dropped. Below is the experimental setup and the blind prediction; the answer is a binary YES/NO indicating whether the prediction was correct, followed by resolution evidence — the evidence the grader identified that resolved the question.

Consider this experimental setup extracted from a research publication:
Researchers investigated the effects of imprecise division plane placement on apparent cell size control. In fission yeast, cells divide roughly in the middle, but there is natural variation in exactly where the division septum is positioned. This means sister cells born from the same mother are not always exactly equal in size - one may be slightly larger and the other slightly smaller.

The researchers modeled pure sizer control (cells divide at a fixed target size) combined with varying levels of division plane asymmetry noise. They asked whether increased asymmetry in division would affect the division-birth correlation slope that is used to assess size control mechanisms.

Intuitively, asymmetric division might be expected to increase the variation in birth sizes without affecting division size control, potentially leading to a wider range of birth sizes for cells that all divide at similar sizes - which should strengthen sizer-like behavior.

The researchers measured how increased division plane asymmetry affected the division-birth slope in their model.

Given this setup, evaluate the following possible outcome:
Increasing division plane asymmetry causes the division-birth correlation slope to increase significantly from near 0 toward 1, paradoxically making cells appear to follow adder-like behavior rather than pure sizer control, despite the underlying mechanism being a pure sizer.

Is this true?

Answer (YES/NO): NO